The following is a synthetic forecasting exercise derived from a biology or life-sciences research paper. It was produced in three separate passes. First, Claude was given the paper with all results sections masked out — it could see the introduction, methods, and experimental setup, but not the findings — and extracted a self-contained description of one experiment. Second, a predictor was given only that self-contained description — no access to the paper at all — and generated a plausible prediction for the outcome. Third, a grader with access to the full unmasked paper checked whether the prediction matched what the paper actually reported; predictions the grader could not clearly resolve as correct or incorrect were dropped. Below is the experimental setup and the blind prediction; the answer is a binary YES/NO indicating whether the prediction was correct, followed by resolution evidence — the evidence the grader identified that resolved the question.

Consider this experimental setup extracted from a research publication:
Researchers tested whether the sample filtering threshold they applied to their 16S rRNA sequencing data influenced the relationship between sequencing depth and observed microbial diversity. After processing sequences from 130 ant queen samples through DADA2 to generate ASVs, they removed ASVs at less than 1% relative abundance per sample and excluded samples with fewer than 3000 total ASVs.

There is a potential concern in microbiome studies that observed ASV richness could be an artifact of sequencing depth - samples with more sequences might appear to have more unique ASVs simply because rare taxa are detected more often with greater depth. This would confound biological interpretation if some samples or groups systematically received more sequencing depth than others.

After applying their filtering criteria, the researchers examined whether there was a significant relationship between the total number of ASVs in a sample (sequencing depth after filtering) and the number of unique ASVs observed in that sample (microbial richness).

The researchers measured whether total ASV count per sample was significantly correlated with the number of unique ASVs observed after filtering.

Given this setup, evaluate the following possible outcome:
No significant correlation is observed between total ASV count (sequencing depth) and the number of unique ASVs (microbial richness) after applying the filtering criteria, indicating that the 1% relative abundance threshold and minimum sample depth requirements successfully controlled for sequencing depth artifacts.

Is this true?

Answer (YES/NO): YES